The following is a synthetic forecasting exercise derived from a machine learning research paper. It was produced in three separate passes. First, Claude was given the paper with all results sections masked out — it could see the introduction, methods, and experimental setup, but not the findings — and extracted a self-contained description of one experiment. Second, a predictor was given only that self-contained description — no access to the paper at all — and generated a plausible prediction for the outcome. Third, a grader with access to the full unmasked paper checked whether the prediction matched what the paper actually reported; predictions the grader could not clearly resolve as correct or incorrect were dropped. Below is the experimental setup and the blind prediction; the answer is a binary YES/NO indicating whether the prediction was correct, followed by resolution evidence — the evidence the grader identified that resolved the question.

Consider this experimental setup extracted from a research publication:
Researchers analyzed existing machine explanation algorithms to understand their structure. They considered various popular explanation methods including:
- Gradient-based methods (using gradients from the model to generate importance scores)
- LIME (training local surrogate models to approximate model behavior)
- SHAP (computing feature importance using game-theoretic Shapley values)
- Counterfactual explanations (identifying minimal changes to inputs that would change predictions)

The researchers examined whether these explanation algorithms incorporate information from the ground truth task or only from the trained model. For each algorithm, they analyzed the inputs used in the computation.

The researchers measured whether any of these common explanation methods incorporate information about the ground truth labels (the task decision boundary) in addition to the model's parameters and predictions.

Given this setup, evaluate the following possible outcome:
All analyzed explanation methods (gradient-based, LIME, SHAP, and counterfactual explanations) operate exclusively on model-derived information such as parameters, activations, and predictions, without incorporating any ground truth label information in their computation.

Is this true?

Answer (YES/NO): YES